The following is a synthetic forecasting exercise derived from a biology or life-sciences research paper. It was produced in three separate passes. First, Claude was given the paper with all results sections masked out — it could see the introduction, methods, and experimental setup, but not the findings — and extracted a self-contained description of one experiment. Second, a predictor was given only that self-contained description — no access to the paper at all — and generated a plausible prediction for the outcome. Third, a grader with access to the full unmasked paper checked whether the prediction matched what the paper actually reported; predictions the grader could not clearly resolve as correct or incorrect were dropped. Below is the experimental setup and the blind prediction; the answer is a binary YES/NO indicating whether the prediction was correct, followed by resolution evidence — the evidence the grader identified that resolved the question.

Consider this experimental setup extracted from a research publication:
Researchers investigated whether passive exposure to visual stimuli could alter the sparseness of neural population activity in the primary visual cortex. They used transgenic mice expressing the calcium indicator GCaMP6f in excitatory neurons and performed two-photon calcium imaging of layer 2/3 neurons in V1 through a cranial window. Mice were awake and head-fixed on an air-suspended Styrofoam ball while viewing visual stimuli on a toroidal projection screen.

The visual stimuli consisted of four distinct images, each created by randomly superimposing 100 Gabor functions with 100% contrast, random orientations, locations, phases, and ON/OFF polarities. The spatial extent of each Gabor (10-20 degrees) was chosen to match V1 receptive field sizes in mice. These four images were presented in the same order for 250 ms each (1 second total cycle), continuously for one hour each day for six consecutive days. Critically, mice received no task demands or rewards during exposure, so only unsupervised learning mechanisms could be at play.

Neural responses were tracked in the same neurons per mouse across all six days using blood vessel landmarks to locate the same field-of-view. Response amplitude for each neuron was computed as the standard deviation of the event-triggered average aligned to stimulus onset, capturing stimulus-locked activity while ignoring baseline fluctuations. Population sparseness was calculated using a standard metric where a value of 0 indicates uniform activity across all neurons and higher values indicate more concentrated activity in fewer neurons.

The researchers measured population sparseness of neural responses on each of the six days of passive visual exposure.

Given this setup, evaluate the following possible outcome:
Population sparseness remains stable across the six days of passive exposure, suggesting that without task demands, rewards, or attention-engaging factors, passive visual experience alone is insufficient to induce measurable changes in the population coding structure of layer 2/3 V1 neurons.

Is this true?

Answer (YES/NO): NO